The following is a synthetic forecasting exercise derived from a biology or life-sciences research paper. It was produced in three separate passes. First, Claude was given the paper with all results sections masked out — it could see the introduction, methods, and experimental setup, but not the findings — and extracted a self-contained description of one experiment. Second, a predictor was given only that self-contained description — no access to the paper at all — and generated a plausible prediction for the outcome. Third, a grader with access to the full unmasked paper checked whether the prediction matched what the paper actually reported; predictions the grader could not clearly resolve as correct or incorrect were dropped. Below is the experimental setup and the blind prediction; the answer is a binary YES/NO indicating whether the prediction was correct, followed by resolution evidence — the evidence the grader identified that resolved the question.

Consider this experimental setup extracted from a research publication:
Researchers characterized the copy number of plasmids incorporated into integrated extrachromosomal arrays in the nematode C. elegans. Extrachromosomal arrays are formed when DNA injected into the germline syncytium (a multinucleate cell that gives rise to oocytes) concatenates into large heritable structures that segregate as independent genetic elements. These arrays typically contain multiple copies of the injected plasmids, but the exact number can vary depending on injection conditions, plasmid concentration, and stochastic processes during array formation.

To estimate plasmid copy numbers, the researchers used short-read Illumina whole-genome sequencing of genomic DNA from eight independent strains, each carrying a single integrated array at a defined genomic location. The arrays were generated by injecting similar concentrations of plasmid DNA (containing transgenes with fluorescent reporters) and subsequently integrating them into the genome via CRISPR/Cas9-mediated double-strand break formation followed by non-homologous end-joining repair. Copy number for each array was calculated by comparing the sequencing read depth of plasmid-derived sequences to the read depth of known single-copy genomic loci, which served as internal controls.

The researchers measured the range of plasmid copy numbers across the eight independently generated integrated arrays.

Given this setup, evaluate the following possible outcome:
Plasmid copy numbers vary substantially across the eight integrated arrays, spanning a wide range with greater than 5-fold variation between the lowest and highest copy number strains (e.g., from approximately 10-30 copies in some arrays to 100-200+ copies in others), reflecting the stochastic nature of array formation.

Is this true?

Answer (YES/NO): NO